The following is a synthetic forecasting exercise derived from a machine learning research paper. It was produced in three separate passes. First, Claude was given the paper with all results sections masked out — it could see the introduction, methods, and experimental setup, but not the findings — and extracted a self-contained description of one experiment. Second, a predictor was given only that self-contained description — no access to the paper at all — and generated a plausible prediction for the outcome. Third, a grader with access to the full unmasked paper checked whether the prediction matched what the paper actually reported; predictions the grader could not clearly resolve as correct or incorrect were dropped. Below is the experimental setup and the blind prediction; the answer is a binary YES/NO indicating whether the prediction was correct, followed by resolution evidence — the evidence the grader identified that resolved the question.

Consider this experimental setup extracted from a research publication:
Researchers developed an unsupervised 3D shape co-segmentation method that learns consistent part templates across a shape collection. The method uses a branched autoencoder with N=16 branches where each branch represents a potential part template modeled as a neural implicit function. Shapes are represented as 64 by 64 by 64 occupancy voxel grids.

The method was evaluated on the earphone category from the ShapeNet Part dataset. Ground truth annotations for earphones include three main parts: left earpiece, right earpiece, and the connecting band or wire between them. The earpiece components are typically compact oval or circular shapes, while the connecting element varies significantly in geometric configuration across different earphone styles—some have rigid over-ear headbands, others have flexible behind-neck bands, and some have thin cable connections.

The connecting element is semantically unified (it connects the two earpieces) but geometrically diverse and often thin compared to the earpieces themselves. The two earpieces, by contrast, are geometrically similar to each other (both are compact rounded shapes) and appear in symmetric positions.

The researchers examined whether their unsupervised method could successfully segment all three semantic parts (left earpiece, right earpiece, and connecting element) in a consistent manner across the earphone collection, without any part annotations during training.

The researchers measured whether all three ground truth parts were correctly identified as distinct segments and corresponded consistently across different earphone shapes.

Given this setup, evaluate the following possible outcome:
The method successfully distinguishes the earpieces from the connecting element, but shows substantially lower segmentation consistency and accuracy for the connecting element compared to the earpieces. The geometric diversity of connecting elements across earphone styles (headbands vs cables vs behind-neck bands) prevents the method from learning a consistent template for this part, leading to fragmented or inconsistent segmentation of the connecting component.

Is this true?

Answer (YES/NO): YES